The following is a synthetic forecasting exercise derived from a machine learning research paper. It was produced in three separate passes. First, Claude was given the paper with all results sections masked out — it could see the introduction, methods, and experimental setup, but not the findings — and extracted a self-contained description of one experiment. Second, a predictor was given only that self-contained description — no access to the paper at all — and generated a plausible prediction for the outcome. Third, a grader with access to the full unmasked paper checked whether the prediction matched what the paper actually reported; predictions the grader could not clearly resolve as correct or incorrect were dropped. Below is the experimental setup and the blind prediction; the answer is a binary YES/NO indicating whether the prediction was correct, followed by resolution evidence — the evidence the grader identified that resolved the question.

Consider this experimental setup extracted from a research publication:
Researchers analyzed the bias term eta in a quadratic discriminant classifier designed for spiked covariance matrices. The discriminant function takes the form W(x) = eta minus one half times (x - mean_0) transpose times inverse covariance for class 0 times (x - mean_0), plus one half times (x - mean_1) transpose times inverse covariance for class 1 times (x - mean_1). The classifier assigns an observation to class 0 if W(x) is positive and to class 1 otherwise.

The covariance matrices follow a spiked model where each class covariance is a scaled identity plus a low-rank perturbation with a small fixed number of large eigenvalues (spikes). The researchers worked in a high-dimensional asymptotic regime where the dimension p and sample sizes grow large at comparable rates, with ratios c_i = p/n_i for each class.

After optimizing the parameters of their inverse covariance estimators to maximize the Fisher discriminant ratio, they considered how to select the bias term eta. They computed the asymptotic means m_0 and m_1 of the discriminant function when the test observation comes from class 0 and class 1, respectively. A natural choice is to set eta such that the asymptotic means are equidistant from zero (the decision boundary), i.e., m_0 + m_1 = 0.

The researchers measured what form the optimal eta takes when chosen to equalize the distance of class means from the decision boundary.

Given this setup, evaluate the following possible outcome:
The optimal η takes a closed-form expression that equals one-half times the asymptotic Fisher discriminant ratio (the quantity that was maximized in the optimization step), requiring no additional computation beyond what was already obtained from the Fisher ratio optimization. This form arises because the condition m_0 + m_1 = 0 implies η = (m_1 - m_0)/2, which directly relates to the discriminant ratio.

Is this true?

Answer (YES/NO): NO